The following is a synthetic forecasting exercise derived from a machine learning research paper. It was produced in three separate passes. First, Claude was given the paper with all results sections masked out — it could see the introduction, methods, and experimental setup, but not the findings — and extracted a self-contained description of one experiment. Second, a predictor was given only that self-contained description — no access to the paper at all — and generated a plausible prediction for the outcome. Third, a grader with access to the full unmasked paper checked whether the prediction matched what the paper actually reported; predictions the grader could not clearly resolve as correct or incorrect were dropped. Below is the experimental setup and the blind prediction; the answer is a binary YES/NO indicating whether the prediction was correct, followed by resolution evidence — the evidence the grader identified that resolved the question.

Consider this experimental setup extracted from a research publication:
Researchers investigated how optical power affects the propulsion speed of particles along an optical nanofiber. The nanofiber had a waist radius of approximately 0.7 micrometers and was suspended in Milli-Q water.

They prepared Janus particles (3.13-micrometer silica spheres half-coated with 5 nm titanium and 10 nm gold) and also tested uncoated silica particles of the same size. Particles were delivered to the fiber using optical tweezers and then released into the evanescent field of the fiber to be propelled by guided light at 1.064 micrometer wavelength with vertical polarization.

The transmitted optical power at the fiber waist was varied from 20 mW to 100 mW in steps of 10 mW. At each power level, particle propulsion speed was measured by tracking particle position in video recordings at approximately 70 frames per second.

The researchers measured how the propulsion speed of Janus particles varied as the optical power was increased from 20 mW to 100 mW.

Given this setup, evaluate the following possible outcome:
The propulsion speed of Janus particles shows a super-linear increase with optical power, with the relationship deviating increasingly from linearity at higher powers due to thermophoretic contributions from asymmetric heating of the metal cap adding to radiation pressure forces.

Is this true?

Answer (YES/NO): NO